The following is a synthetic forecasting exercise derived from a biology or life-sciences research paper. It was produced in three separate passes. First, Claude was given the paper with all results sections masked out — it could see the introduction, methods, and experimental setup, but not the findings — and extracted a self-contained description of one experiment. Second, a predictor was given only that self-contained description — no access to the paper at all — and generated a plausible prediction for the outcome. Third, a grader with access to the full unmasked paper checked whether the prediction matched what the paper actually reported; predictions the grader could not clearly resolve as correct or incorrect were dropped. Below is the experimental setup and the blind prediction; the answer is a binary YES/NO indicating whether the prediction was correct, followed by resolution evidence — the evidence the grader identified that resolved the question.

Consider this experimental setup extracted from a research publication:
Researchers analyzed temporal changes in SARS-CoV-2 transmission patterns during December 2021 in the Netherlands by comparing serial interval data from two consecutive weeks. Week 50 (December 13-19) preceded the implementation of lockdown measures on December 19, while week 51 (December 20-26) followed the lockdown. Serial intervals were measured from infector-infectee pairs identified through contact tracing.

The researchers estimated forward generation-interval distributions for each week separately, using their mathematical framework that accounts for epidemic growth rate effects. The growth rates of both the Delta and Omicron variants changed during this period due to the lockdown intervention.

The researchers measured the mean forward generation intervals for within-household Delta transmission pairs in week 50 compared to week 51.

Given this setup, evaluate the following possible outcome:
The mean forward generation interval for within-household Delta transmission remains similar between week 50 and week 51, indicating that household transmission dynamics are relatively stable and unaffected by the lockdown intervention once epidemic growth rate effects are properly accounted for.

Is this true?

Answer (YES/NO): NO